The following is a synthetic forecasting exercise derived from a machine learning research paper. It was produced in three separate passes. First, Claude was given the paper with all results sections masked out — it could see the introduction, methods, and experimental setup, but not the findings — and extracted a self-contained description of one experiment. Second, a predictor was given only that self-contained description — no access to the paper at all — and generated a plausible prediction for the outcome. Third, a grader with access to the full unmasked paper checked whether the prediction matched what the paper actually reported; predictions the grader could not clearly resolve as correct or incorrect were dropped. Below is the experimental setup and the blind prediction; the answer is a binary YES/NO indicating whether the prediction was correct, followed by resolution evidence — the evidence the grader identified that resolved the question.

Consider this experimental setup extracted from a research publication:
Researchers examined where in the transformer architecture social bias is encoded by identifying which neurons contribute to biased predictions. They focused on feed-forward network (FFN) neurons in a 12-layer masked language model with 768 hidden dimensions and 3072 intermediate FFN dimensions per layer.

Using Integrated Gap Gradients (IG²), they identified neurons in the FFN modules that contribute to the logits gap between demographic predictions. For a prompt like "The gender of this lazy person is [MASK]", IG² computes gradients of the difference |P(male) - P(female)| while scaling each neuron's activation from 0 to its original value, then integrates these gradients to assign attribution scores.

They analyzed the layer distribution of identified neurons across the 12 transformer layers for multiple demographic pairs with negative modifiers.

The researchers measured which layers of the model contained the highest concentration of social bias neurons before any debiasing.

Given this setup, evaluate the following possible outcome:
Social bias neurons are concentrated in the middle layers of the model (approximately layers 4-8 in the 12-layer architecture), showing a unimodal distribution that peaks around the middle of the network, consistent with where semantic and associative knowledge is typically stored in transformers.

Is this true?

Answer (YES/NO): NO